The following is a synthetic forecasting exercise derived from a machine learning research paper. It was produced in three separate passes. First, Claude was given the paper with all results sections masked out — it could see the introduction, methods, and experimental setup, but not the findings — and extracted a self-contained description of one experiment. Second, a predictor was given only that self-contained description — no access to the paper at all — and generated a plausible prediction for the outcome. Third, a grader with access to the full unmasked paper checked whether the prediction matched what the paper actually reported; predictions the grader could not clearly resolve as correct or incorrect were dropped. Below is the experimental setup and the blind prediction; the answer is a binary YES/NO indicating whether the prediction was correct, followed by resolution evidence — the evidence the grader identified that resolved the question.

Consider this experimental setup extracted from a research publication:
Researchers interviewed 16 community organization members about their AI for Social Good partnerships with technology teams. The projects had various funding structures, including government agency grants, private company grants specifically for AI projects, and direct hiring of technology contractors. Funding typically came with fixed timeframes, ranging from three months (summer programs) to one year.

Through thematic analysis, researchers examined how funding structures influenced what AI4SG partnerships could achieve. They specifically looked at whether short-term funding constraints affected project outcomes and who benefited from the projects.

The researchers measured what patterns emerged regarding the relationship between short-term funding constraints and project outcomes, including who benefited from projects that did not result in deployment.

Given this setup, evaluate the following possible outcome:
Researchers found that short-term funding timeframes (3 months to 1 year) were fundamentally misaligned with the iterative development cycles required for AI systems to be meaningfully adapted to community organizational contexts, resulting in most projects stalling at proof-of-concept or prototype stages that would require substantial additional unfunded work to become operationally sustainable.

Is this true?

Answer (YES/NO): YES